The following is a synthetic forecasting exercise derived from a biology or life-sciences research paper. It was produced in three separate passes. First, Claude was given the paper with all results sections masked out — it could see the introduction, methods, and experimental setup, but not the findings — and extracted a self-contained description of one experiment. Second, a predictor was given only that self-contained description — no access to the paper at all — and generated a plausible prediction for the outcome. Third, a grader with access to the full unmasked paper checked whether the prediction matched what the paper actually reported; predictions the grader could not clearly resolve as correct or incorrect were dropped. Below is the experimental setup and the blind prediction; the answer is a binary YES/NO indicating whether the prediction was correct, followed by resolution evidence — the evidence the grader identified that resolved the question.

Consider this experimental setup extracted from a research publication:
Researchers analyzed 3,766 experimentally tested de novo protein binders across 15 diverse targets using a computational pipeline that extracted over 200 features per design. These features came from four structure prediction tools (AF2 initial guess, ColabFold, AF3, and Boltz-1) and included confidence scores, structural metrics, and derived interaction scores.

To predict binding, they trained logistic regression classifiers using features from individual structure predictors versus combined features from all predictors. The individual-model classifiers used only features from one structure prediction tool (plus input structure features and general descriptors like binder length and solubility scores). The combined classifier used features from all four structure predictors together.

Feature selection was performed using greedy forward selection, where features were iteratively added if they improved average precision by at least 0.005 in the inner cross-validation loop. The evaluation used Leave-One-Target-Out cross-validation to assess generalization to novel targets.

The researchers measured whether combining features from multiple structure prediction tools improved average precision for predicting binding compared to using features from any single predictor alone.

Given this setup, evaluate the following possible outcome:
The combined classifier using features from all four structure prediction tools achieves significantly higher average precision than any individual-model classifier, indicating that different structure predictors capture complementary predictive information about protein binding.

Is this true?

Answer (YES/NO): NO